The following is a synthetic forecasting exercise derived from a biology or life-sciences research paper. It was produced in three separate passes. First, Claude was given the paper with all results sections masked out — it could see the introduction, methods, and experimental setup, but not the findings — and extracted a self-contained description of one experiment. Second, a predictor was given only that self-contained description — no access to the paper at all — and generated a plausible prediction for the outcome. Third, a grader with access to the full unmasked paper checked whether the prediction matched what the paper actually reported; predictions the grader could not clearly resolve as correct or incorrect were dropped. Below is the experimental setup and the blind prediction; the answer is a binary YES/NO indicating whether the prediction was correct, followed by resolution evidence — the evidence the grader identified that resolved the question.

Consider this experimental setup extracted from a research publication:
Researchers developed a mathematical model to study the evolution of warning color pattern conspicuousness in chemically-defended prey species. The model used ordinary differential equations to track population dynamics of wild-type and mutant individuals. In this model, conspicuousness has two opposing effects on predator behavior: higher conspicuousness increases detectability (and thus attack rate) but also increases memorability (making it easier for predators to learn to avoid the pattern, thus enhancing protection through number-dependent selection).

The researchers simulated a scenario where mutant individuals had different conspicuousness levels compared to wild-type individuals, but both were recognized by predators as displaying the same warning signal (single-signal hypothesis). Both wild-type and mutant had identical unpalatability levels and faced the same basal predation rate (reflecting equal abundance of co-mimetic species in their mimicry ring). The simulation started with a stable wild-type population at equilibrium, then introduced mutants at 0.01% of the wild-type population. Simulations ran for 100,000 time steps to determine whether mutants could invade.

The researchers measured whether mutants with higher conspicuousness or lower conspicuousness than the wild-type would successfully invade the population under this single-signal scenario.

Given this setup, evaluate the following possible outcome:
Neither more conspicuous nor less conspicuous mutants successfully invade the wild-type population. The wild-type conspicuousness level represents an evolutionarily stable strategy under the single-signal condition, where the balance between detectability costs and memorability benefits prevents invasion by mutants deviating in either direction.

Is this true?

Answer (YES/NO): NO